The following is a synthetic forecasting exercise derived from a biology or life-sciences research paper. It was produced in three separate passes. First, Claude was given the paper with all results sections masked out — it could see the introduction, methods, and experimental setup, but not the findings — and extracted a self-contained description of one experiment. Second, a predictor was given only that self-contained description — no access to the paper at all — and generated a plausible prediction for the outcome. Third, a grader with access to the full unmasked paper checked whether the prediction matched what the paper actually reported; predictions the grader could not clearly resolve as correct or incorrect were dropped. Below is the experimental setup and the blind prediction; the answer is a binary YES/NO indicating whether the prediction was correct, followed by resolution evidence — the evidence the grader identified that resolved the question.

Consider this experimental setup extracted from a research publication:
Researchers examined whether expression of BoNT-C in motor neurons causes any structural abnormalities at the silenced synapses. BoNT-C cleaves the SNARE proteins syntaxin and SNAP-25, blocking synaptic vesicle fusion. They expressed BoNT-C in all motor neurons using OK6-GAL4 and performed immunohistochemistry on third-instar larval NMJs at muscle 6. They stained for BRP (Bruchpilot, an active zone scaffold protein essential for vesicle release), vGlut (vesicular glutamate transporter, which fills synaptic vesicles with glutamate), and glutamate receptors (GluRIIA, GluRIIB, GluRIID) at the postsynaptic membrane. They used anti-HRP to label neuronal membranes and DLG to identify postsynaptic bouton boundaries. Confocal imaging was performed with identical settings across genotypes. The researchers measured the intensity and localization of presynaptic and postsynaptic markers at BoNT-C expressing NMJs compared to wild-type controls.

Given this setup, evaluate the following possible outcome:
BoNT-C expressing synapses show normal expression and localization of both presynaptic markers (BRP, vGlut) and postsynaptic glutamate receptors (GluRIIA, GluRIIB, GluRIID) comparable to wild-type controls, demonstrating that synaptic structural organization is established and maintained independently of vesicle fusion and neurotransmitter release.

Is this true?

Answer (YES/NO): YES